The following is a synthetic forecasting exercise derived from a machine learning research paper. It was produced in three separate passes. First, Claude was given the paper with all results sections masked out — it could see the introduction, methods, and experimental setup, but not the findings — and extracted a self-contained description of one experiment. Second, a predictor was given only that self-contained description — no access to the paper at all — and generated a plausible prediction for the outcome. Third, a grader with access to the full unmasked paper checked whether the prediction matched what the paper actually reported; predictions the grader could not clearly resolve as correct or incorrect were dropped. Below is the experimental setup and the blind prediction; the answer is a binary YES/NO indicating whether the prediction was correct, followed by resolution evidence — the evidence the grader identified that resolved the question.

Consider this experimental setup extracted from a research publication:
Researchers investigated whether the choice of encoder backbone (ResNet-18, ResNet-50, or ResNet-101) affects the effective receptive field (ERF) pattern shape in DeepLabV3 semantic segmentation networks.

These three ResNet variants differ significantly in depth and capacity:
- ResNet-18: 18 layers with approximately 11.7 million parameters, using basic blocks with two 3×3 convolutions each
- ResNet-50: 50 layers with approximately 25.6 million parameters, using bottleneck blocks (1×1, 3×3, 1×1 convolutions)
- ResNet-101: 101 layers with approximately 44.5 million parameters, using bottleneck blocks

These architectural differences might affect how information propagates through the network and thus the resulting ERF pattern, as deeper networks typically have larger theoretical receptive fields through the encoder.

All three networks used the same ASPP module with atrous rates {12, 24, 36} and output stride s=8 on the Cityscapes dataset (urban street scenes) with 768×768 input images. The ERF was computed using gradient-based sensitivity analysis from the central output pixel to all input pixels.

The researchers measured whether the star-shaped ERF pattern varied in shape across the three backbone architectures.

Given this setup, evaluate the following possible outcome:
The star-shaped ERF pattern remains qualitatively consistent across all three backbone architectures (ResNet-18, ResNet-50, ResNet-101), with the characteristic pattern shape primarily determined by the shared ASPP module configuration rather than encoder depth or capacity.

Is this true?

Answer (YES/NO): YES